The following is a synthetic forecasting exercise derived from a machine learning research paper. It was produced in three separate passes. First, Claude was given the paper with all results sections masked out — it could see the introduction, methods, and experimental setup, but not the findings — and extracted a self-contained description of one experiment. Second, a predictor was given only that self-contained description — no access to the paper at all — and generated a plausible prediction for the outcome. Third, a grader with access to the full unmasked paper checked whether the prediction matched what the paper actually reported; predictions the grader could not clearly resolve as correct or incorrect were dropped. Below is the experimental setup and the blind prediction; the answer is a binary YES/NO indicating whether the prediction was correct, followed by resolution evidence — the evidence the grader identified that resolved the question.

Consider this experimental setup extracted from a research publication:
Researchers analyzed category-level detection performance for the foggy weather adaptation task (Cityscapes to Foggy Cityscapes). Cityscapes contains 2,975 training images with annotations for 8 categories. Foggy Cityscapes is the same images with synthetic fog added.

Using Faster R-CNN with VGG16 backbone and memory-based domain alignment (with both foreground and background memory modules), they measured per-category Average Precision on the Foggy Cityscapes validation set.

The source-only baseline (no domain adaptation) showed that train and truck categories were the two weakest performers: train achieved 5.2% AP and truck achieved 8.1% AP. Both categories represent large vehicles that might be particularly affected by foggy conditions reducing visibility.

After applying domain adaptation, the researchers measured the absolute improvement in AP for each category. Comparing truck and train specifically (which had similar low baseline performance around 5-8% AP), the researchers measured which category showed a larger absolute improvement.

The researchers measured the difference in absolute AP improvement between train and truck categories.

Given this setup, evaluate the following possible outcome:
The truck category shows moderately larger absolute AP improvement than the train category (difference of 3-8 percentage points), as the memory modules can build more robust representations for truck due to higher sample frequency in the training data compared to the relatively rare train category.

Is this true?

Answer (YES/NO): NO